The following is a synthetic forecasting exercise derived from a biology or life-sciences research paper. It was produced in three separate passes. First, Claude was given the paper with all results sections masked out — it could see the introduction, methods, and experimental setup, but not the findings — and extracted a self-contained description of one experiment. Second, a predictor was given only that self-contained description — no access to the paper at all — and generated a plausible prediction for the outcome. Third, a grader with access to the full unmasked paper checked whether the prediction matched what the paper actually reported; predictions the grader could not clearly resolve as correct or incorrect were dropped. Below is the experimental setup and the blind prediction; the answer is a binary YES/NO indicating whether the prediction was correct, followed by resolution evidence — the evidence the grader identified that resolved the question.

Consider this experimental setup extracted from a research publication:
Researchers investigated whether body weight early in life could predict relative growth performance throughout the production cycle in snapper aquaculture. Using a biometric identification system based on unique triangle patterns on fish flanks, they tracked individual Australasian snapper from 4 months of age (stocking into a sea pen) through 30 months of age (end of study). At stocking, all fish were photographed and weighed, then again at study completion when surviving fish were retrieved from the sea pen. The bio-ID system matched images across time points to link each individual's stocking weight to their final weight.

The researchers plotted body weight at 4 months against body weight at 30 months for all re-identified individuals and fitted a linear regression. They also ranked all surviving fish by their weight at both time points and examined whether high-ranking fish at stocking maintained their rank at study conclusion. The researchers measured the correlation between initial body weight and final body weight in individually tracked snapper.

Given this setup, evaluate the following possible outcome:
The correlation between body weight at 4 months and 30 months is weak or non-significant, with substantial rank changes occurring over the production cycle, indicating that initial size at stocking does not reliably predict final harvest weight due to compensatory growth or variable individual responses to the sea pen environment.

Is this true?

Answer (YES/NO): NO